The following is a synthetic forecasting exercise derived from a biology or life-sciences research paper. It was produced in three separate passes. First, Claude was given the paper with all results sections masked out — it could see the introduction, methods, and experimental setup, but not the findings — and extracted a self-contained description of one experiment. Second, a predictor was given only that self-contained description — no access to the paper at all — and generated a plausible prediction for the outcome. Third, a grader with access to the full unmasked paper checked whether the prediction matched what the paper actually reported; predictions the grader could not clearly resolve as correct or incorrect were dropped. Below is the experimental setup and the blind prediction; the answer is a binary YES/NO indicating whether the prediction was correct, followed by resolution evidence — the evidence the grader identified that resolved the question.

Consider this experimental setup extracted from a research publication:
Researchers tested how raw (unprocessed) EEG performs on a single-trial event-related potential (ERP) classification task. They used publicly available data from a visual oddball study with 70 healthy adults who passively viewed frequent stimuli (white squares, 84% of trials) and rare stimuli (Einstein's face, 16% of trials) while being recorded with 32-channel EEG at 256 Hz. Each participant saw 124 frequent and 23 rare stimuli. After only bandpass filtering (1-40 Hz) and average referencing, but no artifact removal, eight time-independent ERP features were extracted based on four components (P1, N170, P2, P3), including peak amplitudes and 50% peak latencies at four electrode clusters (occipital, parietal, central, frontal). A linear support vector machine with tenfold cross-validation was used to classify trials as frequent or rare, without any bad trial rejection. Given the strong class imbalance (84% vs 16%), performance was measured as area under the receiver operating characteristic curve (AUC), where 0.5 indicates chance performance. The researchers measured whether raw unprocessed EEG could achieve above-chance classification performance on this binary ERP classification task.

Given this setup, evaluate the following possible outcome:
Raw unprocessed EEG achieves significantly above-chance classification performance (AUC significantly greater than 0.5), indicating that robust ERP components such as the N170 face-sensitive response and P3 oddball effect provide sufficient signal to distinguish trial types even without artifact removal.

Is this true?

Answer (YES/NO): NO